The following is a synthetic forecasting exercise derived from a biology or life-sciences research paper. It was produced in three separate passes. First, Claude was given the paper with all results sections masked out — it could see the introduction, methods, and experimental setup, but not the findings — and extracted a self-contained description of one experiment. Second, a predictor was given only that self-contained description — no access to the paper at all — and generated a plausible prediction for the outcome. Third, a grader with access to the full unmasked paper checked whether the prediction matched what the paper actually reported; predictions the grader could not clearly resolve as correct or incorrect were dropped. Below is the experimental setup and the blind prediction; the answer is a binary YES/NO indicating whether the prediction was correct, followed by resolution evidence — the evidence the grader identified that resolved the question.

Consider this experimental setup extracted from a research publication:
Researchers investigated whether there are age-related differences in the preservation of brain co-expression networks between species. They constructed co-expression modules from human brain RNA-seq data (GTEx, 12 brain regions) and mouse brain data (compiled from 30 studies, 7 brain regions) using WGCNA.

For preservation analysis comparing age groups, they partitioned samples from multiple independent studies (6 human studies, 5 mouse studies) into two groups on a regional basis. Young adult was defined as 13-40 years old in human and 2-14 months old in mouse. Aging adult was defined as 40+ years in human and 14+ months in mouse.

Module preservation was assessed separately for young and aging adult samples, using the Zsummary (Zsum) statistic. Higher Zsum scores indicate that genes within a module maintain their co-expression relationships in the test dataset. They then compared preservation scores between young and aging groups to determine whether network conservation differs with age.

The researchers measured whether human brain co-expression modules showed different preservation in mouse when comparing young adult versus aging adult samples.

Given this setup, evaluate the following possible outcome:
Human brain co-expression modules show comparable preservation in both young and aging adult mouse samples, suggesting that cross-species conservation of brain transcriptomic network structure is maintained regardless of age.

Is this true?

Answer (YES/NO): YES